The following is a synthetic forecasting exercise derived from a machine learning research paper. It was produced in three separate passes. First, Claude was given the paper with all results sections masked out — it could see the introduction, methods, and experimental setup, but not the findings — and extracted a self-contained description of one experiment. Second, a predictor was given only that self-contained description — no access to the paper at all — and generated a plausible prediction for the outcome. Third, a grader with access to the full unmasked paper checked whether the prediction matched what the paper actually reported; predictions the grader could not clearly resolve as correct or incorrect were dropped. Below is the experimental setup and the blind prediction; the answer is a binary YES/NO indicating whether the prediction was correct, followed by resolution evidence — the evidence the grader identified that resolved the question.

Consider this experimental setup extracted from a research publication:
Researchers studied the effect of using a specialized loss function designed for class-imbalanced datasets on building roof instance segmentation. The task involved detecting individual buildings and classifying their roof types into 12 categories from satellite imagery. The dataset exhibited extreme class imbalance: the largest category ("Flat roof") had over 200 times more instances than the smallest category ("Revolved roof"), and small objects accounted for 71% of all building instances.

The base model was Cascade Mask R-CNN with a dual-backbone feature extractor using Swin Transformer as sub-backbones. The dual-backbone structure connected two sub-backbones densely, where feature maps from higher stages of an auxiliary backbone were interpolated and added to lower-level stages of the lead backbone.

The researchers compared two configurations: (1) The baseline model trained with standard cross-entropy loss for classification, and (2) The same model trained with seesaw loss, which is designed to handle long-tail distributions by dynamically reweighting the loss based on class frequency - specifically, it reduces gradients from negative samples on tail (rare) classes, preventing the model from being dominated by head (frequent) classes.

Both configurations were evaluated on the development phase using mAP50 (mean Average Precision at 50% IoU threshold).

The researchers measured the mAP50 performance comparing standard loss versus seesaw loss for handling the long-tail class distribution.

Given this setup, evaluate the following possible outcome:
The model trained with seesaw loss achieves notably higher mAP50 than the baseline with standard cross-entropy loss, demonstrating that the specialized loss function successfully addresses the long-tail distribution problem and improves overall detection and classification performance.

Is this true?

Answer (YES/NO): YES